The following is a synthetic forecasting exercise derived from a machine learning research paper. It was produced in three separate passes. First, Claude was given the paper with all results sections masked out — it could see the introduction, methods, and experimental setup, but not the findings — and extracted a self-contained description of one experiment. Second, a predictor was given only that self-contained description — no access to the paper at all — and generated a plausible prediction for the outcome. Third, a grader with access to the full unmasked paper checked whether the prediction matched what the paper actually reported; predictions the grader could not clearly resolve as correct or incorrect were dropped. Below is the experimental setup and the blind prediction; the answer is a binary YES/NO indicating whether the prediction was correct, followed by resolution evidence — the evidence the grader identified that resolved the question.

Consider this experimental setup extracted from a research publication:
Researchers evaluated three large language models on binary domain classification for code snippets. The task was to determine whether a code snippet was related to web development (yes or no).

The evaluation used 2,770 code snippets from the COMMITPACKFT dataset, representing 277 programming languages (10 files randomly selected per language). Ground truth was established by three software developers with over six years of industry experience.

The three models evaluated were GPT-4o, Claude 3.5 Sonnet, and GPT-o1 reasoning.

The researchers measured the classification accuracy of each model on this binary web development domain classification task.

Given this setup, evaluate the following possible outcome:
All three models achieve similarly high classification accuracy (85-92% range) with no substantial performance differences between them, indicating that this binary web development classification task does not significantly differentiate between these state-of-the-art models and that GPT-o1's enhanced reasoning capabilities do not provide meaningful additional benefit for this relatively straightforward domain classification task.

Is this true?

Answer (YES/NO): NO